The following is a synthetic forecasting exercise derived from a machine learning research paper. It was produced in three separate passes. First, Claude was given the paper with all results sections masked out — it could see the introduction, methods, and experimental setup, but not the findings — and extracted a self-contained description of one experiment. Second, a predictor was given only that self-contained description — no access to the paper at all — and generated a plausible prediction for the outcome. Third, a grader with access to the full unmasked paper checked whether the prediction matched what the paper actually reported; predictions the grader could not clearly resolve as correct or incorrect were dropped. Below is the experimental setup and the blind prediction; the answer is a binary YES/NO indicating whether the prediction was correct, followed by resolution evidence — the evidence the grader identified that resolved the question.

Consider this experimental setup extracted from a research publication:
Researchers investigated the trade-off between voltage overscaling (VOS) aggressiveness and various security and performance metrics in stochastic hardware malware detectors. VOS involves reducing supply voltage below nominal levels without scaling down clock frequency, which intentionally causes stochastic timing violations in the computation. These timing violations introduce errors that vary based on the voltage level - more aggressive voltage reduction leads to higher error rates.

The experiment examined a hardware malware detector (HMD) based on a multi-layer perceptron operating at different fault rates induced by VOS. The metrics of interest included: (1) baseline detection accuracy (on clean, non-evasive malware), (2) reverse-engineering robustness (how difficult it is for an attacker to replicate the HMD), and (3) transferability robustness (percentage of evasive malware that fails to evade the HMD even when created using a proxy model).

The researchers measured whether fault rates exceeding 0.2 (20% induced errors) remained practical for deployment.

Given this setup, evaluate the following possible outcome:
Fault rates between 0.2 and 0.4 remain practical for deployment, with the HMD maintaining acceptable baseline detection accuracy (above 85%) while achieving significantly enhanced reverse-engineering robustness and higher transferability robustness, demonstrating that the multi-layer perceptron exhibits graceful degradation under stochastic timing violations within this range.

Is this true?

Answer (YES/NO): NO